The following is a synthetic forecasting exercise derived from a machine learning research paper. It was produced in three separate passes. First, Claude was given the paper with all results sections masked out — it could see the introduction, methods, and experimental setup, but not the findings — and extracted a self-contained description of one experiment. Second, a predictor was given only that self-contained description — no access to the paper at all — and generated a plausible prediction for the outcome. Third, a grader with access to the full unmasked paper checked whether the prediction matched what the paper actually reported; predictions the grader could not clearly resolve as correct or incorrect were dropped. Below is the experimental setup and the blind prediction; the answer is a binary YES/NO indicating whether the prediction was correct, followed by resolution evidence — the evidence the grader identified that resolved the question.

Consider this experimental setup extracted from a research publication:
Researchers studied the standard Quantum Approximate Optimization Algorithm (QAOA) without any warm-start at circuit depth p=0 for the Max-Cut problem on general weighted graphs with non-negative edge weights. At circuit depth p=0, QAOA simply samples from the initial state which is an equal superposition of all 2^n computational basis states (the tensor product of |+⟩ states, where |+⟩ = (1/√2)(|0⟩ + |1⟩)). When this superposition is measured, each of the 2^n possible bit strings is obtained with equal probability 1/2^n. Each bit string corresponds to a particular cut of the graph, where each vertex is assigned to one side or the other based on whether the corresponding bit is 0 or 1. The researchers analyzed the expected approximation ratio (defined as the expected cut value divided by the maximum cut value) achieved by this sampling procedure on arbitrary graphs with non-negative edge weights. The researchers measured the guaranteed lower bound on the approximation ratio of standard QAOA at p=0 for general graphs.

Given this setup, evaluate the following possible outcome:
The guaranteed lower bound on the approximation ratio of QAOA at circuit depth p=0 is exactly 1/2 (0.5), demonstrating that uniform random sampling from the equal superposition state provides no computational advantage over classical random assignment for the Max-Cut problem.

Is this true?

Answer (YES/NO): YES